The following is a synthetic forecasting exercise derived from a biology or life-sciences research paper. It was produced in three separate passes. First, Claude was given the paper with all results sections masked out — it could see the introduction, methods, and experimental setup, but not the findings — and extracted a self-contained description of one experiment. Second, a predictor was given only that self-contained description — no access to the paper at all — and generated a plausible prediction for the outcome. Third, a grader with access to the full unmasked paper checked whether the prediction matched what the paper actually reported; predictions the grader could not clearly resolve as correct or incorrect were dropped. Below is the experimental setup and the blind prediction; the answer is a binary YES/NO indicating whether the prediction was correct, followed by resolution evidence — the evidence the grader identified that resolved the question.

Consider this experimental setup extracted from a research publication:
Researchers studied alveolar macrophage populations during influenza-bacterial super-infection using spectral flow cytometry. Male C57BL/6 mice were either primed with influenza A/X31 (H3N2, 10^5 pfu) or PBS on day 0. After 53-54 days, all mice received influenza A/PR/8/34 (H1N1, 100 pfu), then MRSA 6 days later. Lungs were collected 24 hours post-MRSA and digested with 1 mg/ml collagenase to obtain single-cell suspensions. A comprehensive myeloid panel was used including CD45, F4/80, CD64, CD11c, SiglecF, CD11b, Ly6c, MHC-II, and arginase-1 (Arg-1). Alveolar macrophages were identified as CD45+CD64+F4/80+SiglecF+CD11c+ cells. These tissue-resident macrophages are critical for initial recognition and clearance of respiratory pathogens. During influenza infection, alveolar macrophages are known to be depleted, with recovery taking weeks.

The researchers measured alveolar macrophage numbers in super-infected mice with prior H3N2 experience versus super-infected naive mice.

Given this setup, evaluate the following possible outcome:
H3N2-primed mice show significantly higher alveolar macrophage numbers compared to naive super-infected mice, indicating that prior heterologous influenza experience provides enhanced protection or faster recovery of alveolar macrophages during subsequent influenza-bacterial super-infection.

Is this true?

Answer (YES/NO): NO